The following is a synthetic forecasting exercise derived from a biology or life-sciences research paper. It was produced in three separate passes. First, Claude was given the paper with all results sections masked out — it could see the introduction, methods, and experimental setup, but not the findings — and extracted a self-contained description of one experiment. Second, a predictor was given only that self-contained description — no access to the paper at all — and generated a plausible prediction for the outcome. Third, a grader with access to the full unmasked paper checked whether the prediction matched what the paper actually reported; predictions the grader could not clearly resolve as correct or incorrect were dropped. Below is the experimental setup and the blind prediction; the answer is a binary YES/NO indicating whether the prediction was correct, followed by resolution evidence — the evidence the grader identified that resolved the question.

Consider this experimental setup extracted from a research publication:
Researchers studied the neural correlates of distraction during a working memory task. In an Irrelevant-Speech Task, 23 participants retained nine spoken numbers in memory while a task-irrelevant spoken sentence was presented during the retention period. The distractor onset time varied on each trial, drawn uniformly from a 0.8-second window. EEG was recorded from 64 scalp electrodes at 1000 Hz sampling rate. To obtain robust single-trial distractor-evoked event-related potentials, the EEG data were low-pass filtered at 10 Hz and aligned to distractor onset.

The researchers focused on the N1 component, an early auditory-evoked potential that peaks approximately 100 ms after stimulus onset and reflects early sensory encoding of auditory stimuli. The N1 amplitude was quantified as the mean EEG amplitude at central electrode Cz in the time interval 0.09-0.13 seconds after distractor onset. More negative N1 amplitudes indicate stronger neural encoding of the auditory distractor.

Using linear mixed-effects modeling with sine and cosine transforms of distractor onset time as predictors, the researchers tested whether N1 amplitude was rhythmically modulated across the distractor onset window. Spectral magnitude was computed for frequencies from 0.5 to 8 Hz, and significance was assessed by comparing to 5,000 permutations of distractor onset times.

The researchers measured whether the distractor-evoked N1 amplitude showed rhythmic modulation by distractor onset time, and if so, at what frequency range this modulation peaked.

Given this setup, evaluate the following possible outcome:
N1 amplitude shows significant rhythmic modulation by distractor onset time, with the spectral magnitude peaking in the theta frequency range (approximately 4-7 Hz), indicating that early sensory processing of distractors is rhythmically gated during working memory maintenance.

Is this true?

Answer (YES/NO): NO